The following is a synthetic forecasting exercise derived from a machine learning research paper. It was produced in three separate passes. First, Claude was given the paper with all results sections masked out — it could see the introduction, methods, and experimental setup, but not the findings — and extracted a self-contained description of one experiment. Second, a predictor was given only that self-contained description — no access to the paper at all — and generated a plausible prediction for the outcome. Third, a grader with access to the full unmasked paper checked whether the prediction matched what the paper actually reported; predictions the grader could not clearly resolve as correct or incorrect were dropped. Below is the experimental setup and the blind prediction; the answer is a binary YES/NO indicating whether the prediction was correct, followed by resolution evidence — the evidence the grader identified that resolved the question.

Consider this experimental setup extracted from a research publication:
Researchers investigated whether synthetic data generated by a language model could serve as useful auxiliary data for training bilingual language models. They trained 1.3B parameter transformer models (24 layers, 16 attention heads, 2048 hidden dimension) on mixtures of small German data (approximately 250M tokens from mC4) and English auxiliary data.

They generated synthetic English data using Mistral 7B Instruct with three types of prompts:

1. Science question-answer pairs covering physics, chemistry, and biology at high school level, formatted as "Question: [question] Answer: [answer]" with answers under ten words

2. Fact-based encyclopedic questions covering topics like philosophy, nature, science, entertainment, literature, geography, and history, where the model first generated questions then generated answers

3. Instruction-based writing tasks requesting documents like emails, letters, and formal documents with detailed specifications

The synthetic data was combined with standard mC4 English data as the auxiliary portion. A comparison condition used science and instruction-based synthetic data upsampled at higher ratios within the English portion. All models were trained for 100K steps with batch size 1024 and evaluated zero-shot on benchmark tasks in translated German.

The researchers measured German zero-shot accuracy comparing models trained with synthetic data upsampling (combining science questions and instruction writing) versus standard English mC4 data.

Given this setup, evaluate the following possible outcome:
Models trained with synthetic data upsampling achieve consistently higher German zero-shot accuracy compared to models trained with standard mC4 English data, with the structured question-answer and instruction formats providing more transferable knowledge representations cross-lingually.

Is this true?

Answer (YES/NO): NO